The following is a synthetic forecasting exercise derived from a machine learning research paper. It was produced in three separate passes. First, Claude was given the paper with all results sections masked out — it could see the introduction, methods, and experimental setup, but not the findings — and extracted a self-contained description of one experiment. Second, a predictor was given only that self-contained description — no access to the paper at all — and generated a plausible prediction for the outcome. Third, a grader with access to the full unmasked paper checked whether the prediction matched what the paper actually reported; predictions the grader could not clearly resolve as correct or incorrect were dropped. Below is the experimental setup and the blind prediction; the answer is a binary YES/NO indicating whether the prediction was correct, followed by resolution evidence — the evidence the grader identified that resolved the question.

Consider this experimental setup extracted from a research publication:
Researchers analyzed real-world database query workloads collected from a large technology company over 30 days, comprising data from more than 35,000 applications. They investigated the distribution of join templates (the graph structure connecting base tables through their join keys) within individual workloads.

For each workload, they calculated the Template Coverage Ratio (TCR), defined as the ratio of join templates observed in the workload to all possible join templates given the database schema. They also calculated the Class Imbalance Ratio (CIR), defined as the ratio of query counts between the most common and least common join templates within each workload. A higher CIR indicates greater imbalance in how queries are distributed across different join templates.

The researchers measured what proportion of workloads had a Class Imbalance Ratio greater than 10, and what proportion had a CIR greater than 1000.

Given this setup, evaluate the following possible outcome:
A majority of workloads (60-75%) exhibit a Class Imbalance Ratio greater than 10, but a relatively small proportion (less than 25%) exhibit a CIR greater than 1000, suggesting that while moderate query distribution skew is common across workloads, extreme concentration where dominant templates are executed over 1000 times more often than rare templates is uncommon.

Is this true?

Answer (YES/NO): YES